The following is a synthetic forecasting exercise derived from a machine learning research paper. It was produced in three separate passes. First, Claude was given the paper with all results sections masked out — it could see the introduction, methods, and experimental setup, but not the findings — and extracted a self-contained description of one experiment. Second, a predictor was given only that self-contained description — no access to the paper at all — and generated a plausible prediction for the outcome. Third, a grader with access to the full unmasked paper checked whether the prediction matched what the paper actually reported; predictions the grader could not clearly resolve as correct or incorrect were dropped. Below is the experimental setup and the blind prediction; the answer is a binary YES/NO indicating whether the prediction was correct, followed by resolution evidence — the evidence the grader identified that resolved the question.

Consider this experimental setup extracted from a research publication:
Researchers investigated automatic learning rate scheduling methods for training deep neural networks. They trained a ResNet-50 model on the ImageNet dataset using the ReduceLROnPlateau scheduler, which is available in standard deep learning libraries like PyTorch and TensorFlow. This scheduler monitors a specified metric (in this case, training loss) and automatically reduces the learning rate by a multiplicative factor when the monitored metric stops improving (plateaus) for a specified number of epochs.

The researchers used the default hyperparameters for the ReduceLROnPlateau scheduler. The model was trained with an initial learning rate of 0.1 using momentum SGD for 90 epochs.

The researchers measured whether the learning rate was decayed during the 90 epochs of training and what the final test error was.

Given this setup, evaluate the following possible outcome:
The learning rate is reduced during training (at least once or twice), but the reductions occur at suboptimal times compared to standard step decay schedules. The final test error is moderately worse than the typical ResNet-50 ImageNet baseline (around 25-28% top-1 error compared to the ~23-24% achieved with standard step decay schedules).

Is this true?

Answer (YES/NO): NO